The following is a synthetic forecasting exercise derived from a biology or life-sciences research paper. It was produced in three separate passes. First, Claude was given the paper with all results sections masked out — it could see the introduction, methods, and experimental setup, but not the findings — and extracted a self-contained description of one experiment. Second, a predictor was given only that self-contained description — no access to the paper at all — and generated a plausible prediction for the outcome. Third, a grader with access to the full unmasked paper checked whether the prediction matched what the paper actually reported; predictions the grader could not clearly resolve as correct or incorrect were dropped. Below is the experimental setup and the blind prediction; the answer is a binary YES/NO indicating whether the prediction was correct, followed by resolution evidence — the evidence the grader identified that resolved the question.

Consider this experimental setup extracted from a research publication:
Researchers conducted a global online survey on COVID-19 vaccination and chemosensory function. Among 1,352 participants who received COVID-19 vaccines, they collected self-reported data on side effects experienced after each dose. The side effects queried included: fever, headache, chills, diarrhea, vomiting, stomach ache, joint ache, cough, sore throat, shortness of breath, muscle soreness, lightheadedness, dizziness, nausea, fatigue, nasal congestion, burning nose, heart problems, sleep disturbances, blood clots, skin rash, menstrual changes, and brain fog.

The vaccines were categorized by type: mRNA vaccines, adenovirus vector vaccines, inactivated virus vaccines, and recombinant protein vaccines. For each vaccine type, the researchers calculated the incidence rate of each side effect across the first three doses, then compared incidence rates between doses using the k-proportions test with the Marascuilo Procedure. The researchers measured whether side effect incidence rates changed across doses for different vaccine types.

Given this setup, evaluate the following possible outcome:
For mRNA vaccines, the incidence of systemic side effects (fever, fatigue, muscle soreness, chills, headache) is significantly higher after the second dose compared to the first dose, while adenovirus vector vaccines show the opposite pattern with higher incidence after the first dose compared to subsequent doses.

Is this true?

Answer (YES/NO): NO